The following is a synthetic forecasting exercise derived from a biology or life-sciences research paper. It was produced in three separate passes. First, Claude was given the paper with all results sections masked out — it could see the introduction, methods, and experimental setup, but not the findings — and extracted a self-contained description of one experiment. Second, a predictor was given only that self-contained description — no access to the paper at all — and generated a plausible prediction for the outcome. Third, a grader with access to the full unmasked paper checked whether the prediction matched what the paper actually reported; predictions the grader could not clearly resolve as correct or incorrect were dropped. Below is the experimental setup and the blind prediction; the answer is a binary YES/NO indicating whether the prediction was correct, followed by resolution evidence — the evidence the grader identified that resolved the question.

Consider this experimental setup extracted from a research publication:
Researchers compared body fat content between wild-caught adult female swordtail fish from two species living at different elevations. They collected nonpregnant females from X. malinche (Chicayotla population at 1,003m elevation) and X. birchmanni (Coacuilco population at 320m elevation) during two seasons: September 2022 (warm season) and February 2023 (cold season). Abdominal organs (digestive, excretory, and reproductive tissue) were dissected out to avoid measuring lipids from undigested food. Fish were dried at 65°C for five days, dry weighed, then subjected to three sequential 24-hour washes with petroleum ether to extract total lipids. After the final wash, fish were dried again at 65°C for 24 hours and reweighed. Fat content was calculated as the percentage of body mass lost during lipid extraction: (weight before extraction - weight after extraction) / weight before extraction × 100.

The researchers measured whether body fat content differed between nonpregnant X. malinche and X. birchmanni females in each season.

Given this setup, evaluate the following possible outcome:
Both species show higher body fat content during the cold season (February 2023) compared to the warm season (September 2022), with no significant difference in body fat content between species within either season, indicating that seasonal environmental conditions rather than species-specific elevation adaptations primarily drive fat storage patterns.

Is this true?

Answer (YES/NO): NO